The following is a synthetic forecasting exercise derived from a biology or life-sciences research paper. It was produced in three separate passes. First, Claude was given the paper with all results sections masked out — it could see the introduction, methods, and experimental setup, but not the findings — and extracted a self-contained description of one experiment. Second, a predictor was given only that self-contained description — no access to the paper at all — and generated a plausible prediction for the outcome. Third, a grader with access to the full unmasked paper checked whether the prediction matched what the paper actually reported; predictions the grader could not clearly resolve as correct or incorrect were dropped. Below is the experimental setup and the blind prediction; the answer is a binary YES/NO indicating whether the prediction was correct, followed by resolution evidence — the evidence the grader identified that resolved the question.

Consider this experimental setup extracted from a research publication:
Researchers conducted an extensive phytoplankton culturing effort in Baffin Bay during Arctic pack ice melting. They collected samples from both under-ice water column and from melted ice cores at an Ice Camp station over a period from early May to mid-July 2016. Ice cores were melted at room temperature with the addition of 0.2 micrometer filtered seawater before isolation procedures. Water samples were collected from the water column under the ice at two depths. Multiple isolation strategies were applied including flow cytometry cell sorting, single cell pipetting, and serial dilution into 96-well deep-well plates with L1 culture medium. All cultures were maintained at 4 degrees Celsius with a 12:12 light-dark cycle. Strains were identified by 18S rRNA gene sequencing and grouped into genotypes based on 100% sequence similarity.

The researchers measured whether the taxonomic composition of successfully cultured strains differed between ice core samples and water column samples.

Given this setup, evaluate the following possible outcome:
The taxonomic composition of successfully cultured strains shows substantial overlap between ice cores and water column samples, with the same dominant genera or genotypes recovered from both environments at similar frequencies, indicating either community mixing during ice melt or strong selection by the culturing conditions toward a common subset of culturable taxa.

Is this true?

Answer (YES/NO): NO